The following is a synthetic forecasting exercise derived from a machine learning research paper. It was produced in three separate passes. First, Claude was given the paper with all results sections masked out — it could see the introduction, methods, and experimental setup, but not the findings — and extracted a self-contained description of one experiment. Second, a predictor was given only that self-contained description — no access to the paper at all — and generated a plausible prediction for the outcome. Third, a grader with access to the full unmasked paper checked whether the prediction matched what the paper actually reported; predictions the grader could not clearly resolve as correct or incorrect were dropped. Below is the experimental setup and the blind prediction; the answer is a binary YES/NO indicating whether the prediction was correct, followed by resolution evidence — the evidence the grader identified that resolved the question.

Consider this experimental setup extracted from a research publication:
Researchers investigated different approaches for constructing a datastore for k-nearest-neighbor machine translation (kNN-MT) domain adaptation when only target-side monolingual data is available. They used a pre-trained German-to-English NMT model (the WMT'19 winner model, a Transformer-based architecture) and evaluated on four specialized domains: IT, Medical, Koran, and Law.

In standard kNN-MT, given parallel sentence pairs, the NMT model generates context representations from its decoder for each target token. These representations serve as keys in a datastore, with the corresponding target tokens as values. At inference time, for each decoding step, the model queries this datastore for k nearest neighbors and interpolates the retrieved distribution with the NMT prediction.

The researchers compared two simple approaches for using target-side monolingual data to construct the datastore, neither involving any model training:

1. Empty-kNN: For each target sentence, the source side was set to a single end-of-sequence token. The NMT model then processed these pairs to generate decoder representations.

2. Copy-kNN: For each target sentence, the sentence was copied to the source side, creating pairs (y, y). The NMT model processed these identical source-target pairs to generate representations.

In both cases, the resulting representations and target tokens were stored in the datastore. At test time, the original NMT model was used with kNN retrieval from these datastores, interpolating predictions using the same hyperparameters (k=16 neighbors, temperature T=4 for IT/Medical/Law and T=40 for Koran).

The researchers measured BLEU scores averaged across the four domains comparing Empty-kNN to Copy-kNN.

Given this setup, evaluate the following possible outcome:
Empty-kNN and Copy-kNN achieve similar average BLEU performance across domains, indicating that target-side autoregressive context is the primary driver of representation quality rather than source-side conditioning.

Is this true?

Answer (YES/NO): NO